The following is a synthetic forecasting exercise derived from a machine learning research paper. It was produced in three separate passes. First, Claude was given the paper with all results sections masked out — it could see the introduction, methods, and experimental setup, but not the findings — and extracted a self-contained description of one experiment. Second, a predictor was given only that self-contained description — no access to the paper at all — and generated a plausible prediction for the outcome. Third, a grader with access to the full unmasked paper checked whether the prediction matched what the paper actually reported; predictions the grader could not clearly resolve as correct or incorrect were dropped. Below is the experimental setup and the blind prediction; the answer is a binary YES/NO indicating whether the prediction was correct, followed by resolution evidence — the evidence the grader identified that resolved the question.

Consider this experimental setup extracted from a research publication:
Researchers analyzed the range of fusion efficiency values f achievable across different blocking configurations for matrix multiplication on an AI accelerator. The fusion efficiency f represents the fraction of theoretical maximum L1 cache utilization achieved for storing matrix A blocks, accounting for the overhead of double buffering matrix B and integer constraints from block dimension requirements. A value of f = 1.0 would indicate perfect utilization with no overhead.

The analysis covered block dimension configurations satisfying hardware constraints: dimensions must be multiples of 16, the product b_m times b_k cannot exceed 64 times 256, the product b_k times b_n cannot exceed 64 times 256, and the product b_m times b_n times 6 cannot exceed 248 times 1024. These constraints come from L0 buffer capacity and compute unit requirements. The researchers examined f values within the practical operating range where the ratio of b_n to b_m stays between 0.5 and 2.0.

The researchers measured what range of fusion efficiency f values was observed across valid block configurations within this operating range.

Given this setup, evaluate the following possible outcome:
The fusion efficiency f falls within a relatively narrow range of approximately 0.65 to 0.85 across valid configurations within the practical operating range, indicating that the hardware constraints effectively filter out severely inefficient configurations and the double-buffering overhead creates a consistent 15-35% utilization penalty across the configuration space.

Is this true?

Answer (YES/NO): NO